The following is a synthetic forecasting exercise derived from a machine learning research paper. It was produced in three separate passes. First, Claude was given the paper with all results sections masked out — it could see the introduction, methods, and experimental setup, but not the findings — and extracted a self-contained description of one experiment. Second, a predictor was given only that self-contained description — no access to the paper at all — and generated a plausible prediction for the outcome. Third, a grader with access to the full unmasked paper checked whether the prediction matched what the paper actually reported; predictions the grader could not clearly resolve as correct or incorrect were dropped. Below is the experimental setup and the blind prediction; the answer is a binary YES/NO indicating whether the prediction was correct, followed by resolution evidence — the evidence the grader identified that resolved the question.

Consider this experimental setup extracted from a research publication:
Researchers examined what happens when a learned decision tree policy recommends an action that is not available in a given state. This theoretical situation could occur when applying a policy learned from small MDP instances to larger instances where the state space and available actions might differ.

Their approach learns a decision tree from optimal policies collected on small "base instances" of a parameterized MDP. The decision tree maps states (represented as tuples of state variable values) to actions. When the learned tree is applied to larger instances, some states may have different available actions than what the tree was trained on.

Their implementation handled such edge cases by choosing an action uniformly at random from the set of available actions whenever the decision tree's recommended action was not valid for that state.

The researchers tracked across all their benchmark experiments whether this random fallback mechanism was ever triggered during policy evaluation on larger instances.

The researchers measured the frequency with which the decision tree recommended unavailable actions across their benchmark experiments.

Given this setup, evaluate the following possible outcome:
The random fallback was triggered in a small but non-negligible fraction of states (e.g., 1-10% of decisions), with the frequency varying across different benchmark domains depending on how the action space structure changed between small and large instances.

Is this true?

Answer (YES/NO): NO